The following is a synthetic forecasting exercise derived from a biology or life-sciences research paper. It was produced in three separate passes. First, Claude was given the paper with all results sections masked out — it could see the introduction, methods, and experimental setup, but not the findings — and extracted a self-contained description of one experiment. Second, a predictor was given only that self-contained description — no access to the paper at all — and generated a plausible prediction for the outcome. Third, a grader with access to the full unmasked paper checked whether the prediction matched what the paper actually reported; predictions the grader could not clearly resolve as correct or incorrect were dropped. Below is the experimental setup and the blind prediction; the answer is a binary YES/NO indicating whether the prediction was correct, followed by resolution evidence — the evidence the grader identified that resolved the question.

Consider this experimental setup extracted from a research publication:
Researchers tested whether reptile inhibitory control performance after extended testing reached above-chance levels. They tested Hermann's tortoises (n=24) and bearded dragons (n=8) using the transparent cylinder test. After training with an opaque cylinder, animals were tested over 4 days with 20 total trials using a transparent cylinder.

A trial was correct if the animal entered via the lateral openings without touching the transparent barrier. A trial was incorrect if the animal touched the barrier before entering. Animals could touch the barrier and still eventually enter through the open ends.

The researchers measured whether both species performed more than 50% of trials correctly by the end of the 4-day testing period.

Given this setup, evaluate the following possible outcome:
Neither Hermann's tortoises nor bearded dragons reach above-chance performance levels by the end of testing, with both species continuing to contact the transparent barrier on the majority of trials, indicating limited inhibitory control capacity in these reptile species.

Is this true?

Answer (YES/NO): YES